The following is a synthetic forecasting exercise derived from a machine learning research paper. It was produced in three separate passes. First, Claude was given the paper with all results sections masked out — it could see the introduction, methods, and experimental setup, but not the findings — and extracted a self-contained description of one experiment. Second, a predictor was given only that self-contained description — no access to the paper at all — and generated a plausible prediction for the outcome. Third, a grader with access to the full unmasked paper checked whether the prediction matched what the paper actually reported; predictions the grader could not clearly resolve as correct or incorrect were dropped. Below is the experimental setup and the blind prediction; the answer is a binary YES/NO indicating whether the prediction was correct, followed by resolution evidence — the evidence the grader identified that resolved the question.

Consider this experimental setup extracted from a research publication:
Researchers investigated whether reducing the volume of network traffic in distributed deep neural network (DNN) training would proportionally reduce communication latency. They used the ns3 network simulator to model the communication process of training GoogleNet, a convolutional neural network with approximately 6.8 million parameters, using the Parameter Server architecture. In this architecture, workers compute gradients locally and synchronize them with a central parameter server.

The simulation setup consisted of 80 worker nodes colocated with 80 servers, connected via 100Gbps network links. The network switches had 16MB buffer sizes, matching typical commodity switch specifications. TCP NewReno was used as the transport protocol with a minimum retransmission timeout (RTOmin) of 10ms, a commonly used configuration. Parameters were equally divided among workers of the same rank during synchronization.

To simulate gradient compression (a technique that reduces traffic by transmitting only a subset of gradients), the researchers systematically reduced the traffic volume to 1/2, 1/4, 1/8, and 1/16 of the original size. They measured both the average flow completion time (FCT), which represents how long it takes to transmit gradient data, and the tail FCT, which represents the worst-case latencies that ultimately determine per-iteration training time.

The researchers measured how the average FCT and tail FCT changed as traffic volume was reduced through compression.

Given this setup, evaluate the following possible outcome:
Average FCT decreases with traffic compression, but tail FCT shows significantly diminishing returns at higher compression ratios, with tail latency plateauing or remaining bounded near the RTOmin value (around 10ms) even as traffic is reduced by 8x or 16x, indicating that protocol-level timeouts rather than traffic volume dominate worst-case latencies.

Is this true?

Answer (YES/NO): YES